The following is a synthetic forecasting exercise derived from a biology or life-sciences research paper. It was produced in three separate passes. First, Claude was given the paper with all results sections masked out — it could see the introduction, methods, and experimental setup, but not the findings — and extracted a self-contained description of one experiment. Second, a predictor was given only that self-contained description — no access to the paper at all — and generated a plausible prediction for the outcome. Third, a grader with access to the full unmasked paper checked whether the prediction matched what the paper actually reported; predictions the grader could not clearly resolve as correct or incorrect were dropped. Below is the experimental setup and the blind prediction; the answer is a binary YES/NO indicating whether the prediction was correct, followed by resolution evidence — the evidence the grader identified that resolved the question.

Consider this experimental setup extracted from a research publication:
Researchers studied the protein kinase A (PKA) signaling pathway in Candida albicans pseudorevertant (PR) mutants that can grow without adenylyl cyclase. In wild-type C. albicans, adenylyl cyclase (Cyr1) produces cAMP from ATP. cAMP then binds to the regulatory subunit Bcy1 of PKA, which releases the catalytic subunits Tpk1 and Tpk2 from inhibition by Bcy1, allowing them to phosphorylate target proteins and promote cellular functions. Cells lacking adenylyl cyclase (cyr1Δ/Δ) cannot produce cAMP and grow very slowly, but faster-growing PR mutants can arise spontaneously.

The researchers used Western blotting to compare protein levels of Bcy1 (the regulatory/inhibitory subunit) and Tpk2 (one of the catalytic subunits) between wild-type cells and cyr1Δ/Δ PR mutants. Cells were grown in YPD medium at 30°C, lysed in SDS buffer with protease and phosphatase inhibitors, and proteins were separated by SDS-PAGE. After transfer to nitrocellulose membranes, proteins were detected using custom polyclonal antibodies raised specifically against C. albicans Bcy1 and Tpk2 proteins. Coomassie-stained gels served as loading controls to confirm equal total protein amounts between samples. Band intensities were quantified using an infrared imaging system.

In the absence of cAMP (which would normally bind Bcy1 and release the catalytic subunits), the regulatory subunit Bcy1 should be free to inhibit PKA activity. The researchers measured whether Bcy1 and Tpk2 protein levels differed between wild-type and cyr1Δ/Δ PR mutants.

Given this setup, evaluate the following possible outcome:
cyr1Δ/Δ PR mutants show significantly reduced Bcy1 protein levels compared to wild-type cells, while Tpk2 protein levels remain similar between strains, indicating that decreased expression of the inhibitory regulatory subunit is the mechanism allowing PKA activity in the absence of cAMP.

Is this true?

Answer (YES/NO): YES